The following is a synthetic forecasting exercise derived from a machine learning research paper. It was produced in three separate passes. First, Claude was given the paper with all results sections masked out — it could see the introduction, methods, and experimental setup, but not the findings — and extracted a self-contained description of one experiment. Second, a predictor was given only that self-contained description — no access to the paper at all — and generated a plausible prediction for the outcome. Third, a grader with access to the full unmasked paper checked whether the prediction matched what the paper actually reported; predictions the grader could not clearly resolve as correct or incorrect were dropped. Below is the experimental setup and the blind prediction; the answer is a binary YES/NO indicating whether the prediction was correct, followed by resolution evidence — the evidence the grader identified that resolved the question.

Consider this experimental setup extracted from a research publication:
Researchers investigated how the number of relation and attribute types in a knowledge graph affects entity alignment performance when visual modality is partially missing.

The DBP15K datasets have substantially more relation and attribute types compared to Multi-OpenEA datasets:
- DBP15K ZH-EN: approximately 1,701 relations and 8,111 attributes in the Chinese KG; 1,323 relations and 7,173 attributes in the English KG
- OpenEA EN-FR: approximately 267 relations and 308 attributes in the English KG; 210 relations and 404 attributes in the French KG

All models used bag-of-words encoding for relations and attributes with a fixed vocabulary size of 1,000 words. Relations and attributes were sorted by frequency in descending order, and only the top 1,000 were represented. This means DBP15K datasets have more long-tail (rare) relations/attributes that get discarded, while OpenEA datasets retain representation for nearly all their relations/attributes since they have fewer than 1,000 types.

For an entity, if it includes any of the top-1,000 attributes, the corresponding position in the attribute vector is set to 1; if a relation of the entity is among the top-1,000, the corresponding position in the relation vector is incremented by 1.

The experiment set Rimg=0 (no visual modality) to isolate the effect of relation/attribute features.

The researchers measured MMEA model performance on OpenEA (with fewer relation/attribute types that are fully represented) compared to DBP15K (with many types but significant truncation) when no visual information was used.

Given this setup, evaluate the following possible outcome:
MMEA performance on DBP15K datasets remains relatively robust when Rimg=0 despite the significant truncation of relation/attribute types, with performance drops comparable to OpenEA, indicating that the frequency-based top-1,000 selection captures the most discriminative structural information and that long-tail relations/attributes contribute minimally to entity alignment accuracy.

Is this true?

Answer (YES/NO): NO